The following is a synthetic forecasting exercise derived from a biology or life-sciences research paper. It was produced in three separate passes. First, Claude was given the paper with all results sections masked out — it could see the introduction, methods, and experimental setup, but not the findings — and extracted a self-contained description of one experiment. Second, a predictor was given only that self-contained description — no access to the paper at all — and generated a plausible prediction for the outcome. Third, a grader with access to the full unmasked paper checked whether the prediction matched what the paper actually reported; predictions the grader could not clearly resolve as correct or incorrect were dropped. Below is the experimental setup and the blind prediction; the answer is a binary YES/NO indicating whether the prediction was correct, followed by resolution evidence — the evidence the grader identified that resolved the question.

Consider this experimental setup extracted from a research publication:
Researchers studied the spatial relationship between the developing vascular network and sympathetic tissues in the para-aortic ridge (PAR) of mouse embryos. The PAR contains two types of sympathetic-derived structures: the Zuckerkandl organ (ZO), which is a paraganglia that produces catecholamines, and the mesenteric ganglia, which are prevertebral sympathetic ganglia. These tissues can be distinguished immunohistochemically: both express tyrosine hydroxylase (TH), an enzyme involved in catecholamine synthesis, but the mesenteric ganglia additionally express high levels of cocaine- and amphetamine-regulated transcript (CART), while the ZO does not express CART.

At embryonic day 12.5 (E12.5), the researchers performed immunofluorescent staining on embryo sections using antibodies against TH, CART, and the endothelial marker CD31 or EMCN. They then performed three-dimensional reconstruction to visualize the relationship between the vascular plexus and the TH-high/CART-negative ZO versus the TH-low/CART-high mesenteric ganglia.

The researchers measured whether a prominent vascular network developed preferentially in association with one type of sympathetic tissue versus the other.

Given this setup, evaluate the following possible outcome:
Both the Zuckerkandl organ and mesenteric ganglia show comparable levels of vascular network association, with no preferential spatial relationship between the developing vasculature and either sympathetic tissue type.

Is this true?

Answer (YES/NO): NO